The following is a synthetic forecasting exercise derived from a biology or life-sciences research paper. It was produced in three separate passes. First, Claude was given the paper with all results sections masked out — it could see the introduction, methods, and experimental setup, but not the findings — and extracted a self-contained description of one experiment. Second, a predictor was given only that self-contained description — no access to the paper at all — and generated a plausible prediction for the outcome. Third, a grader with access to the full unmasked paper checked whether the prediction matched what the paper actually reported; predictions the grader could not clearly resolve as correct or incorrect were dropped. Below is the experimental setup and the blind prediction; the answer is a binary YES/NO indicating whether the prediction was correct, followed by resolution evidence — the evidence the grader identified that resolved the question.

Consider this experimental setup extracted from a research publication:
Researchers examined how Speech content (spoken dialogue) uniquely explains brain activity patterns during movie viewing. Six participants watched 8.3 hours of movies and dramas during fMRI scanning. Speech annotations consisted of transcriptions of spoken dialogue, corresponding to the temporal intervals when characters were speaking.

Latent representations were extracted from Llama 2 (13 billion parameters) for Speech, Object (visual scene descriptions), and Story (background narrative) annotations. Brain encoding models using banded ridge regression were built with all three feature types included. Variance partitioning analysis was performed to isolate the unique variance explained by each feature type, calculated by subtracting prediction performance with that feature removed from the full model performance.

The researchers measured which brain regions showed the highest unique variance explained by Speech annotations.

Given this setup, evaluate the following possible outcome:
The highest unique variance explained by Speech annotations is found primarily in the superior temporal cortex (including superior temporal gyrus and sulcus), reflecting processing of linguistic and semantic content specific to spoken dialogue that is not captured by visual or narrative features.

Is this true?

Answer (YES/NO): YES